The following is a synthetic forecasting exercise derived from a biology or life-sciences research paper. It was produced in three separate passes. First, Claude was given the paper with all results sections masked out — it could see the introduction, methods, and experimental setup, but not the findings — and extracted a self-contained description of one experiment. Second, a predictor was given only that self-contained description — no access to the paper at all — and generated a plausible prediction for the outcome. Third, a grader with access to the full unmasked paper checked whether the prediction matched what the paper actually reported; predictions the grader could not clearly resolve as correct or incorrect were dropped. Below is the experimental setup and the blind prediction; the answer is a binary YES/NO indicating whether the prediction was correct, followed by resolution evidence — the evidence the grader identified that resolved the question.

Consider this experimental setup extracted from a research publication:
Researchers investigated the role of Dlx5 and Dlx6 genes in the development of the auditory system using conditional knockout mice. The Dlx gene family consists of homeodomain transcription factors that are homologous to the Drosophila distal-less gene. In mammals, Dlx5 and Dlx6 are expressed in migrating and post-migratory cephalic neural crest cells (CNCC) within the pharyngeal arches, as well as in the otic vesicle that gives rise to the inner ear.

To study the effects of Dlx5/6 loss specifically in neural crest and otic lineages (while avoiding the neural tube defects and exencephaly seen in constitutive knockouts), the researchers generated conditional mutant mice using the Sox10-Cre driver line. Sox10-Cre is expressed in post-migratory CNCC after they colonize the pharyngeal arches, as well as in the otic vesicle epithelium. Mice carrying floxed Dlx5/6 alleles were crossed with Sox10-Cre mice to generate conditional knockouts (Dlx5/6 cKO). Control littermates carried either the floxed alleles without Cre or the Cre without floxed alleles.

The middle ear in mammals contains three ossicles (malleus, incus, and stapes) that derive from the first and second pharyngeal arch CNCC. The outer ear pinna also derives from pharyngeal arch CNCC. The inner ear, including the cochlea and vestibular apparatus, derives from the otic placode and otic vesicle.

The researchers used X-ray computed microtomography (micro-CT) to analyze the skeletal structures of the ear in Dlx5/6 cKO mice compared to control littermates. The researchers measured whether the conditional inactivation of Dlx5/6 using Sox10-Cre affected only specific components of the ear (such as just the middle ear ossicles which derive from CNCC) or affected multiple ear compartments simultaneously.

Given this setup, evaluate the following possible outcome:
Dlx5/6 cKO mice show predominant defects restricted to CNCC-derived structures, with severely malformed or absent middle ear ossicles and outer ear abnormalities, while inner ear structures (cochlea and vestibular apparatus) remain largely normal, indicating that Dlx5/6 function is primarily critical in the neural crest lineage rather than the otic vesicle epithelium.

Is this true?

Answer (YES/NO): NO